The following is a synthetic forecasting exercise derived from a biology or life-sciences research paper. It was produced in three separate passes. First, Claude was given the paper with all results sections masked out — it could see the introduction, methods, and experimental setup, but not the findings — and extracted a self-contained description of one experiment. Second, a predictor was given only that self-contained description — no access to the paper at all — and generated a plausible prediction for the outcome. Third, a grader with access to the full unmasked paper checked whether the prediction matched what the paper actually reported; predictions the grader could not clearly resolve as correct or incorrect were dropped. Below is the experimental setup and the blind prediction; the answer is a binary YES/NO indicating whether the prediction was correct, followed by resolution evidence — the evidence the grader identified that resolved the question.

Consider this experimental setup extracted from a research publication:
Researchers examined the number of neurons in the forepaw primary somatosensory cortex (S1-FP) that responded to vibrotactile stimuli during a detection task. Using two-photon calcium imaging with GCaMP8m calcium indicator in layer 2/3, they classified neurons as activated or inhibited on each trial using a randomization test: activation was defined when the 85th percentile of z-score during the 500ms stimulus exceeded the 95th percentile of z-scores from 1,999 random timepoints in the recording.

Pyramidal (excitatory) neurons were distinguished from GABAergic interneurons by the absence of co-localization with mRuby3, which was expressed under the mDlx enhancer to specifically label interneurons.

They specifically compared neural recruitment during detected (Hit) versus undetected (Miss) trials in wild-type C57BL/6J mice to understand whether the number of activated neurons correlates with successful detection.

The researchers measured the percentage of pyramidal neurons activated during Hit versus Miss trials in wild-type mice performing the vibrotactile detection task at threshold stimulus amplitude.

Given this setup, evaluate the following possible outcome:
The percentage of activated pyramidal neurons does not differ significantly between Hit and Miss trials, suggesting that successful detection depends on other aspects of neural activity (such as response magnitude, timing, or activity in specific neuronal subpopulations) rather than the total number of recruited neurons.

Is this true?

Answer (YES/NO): NO